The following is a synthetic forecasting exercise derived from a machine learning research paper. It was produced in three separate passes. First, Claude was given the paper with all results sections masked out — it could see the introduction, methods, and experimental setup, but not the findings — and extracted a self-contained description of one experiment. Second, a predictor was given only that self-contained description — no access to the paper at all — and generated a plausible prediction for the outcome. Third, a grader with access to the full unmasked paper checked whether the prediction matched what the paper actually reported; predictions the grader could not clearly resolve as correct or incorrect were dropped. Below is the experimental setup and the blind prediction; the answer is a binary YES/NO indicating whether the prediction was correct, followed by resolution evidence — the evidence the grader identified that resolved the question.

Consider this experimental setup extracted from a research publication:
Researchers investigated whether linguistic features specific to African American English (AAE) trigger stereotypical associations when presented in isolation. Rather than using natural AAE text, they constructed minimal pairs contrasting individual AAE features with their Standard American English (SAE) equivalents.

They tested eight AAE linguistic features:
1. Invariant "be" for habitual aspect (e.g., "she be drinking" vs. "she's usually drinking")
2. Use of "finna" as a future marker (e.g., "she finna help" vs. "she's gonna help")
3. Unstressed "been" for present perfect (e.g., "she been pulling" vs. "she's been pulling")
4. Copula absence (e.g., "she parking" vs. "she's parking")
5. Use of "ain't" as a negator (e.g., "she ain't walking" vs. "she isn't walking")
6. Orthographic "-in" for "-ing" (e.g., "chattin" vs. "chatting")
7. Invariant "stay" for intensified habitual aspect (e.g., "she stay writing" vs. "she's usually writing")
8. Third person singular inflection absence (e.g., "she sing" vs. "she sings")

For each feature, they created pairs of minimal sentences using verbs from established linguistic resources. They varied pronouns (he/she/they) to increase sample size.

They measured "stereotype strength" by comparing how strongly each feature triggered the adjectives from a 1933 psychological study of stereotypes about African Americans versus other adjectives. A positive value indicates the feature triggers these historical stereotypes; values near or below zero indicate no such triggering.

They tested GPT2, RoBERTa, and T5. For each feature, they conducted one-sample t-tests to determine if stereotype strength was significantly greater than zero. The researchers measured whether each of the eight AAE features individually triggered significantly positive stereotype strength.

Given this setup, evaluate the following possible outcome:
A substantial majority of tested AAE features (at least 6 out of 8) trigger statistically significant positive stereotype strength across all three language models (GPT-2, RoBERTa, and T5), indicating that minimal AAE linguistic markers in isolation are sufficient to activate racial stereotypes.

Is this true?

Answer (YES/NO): NO